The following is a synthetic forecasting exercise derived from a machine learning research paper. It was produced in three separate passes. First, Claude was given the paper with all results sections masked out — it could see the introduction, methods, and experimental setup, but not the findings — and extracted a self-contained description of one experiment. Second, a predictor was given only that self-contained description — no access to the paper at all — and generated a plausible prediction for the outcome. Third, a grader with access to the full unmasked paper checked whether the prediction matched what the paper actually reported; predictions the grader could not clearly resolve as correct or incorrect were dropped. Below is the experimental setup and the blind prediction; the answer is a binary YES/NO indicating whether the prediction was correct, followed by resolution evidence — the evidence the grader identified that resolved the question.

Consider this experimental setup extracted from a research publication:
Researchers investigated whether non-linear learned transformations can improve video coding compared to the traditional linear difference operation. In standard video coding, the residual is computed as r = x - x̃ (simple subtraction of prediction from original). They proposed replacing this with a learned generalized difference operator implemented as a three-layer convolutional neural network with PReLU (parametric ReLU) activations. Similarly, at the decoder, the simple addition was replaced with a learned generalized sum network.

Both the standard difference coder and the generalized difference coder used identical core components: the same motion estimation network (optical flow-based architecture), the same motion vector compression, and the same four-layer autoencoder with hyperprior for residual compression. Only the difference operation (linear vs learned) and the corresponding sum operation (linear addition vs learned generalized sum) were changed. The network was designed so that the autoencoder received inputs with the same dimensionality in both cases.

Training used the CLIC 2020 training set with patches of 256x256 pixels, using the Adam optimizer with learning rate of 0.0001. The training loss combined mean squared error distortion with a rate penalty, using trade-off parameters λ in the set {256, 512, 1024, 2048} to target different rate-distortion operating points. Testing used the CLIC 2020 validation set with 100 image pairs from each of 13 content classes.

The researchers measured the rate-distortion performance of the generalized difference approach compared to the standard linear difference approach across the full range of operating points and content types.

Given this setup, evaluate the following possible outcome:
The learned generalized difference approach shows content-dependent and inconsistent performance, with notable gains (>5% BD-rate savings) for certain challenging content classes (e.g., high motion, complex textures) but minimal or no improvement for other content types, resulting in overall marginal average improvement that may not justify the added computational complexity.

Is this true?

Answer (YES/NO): NO